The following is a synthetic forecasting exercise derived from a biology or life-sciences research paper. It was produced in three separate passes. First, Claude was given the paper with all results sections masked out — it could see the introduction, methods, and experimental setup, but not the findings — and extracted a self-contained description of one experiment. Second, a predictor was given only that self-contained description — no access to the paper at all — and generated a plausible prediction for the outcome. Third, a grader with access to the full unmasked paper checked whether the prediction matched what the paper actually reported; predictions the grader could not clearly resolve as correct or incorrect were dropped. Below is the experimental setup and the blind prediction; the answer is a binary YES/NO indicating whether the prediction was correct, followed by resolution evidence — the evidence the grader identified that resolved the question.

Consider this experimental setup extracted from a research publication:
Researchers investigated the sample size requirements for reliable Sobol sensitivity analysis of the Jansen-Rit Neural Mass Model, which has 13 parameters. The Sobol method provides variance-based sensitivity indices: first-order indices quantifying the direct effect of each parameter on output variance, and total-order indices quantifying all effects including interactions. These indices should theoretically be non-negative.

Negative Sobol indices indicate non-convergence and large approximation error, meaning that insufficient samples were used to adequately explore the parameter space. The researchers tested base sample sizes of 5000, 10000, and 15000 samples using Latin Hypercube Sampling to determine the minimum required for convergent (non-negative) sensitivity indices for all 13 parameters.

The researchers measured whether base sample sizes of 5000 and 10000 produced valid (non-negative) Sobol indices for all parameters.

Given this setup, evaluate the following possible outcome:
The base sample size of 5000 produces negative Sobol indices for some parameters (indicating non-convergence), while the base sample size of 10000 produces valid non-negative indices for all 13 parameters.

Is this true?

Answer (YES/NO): NO